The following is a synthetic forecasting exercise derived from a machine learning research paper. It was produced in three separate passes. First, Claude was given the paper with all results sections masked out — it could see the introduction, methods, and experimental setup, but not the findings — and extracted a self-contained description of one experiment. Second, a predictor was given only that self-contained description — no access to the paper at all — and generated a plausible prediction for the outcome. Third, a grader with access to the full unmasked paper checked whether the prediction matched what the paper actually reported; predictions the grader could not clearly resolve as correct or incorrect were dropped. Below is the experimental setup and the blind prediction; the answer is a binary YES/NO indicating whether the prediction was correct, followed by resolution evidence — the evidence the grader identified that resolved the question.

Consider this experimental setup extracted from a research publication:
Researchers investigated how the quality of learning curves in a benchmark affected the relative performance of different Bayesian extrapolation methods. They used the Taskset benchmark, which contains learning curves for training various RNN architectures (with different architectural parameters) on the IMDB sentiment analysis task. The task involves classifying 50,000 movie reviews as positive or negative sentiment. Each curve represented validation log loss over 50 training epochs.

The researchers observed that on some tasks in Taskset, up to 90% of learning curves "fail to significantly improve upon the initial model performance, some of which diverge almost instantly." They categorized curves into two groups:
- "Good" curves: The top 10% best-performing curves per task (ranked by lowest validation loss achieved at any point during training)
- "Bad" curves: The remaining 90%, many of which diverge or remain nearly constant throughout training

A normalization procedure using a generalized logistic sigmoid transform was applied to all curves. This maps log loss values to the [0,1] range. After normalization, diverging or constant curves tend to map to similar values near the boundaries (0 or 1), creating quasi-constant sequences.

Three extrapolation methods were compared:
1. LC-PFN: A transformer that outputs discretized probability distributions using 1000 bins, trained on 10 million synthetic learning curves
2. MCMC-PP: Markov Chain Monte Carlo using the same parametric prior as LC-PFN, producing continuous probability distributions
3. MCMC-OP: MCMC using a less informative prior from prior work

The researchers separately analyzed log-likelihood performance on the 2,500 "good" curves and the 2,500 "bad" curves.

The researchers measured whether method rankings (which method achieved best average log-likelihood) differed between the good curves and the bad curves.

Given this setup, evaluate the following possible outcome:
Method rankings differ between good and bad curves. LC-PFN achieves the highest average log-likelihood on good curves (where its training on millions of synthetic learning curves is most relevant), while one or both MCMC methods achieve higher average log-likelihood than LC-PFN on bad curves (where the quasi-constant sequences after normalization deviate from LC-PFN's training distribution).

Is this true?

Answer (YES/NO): YES